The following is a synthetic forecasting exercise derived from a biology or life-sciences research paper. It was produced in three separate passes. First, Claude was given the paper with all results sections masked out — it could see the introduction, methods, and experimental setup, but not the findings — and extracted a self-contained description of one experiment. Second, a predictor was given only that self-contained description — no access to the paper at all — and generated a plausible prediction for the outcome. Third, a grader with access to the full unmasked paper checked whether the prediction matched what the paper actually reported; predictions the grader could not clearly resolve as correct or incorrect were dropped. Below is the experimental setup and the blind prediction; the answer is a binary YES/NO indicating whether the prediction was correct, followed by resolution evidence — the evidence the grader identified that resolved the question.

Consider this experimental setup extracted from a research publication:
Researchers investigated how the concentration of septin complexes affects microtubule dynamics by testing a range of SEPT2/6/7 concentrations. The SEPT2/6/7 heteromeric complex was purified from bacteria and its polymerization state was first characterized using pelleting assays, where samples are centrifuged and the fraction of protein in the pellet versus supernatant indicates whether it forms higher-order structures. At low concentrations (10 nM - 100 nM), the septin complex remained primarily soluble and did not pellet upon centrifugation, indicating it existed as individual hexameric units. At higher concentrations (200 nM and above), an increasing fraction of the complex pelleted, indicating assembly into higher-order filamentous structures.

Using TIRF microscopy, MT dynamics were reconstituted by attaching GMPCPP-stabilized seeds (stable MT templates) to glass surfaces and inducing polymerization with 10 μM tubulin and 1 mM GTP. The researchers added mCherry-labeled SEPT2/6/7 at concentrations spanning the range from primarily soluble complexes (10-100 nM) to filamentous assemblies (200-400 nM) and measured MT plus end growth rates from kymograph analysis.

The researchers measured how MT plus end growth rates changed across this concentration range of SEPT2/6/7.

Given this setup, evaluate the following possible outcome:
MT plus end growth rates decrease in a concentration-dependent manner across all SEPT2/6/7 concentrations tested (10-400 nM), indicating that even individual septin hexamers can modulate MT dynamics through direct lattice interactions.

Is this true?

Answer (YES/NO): NO